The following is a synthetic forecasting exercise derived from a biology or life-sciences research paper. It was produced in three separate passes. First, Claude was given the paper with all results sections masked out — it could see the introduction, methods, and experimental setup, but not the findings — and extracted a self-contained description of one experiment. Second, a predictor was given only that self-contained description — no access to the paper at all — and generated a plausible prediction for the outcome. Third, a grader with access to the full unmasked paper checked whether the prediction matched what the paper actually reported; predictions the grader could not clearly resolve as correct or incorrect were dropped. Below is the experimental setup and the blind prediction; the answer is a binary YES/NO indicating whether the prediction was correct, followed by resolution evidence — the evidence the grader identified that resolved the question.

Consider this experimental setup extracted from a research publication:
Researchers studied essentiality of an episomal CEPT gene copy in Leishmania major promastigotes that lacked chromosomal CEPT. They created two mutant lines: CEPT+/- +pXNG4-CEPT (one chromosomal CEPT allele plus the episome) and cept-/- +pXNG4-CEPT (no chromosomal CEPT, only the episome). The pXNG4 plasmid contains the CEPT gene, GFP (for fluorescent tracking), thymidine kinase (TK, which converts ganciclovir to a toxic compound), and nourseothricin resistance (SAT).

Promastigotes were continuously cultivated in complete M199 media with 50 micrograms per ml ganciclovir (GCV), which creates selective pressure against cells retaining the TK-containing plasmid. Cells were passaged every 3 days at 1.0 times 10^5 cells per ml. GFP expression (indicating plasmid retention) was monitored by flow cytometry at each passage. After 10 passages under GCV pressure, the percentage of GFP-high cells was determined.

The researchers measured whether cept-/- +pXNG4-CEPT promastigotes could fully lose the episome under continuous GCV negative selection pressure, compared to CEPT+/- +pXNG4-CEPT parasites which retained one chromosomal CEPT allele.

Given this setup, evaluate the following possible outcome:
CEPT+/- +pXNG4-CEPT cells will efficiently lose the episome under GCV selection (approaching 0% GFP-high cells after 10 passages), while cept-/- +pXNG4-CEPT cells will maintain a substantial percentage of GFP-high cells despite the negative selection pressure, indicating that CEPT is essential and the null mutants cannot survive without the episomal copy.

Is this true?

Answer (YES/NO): YES